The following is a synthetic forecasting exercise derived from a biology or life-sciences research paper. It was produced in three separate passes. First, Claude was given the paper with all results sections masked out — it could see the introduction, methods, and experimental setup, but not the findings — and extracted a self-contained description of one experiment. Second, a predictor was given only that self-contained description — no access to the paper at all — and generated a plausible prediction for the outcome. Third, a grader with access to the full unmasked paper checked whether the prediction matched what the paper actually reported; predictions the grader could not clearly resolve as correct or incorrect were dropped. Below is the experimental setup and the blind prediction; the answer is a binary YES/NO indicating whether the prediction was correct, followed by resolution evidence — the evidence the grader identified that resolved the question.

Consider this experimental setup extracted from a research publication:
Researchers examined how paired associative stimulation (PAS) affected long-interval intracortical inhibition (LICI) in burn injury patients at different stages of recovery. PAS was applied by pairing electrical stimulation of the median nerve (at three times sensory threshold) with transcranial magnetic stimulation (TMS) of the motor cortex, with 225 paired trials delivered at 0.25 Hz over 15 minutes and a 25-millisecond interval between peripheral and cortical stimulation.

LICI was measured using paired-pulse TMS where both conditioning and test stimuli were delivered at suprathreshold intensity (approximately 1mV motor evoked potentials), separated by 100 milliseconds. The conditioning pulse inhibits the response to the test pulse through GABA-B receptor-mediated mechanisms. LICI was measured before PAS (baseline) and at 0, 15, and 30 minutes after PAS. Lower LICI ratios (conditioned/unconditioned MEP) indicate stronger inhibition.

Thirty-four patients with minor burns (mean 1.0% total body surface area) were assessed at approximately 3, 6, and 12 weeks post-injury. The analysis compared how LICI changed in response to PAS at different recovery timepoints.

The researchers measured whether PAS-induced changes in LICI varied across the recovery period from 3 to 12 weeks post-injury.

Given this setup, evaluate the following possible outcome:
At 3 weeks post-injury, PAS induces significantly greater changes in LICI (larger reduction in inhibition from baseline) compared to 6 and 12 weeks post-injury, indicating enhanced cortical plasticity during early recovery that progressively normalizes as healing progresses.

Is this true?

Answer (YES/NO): NO